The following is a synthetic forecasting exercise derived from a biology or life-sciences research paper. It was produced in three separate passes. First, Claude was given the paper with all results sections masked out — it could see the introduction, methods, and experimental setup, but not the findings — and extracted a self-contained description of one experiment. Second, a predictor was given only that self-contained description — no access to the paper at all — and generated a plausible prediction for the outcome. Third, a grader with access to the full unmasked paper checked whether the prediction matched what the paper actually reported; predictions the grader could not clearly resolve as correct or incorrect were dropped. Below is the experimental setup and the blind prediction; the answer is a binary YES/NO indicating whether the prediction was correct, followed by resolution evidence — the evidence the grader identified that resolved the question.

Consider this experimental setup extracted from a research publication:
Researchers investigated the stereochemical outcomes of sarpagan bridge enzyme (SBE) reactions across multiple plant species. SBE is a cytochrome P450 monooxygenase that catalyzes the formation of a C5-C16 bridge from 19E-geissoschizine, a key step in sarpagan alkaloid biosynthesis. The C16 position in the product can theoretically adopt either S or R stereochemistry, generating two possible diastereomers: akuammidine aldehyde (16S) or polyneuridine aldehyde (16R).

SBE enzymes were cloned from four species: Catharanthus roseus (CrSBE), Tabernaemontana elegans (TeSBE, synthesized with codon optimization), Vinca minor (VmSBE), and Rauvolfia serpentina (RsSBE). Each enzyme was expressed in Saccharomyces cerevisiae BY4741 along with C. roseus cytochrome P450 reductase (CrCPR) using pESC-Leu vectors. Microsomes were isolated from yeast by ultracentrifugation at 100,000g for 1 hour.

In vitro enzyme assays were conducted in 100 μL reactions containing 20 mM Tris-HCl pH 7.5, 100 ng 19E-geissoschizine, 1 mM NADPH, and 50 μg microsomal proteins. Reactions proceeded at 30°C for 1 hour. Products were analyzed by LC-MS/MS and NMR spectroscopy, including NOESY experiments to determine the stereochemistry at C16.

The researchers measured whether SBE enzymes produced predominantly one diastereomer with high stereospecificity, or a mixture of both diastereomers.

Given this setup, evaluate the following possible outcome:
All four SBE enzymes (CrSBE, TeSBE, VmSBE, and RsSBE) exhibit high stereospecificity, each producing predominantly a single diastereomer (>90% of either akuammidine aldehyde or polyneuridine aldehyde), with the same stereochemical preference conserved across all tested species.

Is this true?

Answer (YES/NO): NO